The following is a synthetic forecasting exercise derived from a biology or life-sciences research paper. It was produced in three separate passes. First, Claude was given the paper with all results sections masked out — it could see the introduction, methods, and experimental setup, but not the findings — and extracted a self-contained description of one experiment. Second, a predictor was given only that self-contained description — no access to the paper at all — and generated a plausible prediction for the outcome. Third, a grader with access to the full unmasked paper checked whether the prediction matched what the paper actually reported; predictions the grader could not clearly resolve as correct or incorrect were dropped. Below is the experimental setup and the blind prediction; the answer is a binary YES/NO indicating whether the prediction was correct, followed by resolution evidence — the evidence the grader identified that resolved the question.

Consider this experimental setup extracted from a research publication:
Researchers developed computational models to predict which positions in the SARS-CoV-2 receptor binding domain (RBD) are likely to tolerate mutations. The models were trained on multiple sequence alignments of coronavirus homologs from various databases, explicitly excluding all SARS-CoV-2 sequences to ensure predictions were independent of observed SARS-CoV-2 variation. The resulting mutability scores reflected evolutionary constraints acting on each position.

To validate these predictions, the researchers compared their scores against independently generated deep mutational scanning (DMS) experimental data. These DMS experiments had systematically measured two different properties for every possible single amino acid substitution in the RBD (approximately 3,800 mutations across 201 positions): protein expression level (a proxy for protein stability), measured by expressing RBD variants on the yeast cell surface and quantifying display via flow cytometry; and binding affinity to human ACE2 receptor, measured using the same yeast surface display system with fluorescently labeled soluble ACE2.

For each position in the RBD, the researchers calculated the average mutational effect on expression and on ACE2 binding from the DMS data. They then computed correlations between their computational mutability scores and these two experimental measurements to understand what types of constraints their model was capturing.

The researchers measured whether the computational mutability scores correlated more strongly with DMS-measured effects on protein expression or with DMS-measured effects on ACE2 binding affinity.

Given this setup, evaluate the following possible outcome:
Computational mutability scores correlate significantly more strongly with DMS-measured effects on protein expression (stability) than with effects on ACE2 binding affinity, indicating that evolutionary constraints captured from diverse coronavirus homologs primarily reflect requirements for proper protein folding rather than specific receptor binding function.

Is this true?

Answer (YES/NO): YES